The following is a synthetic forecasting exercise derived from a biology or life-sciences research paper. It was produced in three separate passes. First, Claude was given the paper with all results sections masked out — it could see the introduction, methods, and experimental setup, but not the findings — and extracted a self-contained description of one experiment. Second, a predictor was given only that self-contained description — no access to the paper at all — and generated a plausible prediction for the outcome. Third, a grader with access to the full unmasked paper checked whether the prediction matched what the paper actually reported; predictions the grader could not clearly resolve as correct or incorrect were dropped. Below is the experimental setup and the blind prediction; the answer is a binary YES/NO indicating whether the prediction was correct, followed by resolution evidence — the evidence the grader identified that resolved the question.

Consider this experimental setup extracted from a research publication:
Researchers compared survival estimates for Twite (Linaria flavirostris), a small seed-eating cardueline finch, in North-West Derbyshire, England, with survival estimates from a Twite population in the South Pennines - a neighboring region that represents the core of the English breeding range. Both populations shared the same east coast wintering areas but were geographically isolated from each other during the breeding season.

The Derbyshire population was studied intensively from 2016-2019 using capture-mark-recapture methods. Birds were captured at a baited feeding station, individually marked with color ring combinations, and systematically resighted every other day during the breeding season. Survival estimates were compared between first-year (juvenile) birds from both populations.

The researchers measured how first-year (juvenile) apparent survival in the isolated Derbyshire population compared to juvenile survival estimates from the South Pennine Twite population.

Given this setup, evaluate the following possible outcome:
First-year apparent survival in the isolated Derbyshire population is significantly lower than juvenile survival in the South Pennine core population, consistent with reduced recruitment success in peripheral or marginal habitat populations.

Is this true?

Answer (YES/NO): NO